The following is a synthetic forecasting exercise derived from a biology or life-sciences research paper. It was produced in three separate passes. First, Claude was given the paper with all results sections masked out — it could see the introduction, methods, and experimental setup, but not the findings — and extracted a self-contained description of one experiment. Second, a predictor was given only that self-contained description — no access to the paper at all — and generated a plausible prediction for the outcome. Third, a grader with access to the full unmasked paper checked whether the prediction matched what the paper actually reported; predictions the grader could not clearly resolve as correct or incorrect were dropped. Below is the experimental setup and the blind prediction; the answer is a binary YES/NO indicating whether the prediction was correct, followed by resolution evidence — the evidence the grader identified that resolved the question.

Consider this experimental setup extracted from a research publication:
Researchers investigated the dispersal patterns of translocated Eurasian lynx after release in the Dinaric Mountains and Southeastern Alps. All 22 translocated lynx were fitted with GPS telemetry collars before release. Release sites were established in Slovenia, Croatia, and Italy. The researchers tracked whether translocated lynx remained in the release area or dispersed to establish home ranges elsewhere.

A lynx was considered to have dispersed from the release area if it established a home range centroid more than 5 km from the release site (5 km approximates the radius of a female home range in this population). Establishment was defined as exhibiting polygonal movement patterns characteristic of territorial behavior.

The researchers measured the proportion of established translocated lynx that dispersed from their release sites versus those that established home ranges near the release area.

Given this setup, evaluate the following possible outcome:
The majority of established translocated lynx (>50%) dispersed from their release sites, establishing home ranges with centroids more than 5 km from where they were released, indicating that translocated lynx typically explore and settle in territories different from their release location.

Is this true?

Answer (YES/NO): YES